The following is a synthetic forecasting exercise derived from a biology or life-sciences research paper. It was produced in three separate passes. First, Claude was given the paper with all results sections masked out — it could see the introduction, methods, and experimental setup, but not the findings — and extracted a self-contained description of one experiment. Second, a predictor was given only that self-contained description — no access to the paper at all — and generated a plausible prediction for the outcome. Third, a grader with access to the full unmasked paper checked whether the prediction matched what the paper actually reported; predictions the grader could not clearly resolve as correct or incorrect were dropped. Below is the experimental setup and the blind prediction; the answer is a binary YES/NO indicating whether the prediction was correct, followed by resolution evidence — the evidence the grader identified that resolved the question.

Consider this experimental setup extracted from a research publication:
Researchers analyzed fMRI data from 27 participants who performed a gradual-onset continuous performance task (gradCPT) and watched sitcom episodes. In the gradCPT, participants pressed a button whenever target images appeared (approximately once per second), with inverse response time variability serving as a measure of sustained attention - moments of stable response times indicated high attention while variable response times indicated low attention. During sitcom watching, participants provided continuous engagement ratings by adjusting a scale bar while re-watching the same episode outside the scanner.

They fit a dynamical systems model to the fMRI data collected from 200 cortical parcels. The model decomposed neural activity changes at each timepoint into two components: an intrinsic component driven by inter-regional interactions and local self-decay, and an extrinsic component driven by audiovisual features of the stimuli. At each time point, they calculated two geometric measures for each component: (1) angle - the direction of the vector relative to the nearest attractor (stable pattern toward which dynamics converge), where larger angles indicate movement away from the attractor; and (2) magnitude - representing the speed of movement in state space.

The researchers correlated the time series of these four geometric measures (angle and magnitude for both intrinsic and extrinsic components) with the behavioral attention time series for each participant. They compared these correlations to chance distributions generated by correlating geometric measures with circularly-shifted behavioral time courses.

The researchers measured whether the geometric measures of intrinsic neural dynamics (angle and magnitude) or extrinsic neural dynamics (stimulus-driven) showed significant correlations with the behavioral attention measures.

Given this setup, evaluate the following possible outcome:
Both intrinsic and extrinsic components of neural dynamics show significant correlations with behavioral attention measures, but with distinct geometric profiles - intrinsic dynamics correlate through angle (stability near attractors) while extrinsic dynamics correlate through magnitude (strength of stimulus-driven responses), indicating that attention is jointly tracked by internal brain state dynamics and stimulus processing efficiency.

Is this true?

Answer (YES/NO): NO